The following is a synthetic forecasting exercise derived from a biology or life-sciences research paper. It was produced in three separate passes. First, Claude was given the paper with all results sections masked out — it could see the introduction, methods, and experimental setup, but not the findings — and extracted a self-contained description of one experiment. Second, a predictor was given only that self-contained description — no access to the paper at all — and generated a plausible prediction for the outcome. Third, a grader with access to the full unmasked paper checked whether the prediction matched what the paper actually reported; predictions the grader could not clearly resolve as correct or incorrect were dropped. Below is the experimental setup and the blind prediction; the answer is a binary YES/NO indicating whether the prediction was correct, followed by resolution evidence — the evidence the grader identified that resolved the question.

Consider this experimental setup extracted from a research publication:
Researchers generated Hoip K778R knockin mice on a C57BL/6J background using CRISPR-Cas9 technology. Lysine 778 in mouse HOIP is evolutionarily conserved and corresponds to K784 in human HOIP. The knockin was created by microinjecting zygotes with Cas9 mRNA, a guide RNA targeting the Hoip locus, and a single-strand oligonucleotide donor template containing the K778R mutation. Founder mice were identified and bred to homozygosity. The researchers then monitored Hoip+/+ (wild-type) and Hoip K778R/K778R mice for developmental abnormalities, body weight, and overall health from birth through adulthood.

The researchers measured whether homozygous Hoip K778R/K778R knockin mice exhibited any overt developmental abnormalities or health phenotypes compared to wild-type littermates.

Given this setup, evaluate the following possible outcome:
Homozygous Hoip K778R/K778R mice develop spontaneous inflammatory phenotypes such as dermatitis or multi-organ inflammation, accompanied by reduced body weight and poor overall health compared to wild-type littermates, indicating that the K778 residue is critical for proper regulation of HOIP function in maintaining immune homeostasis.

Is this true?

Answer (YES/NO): NO